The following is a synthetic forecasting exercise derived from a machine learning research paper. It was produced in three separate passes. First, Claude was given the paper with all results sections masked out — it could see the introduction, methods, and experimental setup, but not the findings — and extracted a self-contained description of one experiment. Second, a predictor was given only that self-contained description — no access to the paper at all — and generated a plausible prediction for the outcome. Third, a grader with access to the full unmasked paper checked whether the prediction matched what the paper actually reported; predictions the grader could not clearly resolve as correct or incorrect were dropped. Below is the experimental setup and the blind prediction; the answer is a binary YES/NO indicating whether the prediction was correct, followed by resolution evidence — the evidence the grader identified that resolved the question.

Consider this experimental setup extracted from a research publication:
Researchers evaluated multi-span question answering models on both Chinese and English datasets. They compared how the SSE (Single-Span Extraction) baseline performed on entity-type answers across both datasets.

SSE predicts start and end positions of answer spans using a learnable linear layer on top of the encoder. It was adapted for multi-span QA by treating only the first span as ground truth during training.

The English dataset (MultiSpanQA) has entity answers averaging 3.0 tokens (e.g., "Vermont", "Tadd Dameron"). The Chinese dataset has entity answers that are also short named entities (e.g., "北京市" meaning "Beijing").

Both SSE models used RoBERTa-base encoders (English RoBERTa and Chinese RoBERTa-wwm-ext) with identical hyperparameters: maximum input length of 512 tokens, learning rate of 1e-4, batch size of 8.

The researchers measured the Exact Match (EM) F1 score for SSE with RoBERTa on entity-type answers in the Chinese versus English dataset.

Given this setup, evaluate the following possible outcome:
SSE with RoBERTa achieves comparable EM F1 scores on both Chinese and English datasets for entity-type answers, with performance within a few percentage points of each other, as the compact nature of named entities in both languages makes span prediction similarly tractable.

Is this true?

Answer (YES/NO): NO